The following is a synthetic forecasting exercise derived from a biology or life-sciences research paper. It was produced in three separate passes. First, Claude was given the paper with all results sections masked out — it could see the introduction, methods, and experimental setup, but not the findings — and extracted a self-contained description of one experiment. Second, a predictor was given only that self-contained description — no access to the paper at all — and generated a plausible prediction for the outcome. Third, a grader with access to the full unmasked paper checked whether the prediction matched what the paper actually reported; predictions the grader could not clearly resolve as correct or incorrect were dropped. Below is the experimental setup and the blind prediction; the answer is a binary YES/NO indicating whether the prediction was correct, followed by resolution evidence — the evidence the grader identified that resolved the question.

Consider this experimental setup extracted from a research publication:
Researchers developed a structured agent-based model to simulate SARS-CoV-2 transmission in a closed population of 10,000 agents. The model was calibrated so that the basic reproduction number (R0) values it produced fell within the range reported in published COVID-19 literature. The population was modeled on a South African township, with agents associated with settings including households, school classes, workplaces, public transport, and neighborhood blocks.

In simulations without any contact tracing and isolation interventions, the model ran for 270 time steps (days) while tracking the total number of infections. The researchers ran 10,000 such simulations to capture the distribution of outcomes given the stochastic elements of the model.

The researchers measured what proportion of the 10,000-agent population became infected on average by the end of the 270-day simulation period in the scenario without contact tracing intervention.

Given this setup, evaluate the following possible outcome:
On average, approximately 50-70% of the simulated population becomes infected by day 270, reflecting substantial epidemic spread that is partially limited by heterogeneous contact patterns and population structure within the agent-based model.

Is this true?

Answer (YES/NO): YES